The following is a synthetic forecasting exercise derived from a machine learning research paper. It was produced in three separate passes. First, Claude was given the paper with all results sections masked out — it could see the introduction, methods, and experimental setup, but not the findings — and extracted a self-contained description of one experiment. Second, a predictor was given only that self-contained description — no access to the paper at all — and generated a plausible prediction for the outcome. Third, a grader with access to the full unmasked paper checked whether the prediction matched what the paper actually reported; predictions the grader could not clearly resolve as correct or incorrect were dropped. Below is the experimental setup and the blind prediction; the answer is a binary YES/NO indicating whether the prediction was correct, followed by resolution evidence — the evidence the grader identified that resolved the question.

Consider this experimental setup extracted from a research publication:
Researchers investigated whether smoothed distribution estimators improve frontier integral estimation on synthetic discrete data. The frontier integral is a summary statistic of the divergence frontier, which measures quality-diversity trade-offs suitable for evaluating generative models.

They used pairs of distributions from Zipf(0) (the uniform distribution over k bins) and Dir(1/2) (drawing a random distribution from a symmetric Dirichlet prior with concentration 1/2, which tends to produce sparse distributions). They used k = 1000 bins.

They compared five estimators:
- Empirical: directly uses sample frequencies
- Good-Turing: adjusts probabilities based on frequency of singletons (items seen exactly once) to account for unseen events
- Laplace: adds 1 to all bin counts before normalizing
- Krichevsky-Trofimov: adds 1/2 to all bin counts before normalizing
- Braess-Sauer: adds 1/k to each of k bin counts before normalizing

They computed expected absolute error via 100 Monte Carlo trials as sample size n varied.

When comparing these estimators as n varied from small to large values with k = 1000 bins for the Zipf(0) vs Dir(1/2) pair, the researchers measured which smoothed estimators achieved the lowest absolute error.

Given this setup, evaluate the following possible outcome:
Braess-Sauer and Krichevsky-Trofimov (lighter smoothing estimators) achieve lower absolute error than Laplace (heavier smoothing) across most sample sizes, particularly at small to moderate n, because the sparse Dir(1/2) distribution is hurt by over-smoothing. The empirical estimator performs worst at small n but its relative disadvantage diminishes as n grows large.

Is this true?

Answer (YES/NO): NO